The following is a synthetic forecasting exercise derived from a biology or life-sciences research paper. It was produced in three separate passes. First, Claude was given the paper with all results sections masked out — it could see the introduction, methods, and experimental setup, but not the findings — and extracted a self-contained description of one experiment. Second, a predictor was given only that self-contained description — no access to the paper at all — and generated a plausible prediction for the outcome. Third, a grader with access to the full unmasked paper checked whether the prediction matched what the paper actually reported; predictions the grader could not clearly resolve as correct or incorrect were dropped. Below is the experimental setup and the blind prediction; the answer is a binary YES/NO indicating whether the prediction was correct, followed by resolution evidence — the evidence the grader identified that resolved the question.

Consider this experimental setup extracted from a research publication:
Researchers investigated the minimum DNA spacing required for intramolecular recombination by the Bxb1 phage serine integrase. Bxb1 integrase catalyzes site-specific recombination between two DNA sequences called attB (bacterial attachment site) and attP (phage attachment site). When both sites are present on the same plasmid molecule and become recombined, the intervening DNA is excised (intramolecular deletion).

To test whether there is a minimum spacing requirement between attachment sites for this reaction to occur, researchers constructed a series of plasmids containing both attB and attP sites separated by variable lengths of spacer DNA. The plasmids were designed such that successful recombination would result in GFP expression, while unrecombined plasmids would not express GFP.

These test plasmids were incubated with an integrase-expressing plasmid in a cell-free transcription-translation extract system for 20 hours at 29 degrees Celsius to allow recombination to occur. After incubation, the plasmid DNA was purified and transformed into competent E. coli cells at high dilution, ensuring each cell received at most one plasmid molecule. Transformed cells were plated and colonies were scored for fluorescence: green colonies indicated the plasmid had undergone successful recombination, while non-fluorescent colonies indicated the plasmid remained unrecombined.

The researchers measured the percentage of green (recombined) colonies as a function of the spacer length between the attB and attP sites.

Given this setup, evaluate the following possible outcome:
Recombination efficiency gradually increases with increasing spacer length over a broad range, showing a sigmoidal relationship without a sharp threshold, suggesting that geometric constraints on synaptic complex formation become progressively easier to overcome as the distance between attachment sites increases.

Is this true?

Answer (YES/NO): NO